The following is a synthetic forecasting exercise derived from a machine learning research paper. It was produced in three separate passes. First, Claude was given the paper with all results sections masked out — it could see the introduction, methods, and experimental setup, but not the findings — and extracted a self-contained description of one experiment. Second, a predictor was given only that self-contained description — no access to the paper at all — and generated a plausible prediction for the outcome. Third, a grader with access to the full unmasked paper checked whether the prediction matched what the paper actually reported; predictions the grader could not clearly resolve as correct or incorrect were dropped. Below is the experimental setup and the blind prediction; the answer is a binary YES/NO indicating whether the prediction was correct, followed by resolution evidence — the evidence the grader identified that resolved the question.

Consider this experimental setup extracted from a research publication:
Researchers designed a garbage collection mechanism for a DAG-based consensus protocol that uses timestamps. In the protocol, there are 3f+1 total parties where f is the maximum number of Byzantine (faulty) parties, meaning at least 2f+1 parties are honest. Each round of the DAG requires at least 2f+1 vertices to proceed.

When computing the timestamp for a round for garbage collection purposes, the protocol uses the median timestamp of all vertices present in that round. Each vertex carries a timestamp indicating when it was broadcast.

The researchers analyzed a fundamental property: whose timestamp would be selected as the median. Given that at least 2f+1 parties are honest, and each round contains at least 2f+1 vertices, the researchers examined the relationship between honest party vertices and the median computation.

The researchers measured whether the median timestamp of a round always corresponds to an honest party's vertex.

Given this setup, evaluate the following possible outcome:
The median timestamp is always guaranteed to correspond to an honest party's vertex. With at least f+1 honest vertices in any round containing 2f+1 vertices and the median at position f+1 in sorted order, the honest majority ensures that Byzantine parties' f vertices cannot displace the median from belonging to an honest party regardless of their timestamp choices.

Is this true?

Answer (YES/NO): YES